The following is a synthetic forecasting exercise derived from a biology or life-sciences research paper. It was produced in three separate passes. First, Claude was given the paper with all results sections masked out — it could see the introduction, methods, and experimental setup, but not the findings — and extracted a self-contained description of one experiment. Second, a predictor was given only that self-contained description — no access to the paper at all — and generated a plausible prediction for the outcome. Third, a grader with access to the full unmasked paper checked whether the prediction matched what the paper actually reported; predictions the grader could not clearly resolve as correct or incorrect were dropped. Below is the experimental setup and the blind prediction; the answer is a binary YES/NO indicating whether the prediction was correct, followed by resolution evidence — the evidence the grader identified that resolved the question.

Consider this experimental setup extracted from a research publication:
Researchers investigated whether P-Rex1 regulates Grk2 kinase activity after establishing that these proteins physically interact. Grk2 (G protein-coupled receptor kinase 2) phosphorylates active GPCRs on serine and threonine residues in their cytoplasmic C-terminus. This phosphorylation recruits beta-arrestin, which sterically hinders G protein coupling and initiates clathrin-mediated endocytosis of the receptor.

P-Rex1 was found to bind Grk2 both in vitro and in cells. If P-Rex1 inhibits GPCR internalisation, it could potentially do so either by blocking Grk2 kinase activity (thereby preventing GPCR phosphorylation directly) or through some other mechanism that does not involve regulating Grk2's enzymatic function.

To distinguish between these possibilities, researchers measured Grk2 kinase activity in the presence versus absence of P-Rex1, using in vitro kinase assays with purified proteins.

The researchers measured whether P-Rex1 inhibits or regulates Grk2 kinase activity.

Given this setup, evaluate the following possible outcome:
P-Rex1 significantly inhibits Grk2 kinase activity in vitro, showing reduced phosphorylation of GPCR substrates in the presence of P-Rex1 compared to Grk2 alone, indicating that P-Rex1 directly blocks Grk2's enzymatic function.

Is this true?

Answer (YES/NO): NO